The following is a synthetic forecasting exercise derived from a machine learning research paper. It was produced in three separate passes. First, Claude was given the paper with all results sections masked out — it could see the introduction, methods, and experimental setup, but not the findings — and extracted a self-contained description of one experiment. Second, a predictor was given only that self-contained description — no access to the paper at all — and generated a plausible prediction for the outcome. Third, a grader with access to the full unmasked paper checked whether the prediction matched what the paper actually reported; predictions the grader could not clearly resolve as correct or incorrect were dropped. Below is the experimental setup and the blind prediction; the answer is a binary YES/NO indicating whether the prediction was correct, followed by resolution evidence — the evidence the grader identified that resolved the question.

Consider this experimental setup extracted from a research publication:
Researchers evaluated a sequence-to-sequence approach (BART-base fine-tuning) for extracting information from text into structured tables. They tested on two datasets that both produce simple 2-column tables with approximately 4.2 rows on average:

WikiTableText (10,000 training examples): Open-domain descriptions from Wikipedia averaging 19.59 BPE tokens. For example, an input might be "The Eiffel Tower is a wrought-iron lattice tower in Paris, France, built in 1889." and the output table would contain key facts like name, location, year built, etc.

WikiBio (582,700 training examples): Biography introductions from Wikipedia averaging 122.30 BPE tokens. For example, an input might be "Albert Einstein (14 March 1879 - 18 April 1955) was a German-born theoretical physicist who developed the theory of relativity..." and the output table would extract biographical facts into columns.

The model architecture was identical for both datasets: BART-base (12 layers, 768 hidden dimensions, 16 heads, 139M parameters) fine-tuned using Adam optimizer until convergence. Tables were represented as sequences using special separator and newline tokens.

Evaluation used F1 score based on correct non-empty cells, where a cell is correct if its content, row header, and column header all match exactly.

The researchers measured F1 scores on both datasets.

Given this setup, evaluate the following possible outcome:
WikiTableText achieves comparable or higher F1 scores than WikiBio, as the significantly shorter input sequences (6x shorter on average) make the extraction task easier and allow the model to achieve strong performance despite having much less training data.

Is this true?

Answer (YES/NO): NO